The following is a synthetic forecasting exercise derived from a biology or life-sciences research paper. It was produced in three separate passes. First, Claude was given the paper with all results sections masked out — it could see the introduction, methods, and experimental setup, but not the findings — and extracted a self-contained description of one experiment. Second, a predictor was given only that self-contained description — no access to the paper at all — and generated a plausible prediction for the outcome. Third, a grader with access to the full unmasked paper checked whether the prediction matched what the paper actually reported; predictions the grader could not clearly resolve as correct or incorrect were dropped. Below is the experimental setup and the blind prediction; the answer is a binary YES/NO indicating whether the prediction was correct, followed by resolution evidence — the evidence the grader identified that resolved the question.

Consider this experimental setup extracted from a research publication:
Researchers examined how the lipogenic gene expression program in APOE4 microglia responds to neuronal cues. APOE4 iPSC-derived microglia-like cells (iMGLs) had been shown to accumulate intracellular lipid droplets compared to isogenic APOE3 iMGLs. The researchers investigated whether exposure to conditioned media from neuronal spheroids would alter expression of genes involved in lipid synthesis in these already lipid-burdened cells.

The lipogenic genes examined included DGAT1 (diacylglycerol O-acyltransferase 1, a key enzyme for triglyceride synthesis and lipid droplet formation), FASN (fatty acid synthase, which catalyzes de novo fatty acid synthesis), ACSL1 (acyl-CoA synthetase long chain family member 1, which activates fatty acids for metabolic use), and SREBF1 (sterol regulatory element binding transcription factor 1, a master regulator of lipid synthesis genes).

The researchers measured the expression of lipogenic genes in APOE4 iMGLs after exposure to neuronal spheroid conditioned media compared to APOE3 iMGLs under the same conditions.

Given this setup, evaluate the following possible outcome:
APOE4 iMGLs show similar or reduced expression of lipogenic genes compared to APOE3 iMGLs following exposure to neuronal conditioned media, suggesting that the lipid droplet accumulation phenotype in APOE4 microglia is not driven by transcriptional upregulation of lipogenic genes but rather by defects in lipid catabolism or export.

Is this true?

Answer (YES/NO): NO